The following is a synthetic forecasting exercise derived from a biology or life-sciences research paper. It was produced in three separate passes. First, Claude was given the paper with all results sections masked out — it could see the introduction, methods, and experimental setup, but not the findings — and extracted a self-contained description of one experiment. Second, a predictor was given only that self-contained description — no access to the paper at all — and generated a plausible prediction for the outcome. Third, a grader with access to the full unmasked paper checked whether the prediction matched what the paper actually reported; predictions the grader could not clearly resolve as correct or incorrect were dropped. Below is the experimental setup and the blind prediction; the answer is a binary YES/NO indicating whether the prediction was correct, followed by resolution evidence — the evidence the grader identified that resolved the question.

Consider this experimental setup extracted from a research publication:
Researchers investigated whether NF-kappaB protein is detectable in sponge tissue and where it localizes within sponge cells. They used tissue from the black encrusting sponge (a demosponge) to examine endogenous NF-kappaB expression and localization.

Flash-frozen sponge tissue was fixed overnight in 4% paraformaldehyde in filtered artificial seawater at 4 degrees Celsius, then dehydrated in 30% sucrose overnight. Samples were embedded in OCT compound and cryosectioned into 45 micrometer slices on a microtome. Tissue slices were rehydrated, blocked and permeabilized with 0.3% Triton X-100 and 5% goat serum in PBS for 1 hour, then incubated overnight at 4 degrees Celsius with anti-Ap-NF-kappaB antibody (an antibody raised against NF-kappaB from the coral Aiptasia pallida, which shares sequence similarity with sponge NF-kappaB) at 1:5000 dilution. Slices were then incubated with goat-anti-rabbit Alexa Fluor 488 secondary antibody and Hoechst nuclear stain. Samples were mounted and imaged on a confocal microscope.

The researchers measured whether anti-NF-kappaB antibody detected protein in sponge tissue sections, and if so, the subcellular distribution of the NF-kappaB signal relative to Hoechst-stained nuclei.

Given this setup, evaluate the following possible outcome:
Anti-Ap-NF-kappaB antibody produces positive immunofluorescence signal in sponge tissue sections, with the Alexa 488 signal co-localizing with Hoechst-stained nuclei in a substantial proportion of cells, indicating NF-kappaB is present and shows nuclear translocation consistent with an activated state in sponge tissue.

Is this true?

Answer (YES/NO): YES